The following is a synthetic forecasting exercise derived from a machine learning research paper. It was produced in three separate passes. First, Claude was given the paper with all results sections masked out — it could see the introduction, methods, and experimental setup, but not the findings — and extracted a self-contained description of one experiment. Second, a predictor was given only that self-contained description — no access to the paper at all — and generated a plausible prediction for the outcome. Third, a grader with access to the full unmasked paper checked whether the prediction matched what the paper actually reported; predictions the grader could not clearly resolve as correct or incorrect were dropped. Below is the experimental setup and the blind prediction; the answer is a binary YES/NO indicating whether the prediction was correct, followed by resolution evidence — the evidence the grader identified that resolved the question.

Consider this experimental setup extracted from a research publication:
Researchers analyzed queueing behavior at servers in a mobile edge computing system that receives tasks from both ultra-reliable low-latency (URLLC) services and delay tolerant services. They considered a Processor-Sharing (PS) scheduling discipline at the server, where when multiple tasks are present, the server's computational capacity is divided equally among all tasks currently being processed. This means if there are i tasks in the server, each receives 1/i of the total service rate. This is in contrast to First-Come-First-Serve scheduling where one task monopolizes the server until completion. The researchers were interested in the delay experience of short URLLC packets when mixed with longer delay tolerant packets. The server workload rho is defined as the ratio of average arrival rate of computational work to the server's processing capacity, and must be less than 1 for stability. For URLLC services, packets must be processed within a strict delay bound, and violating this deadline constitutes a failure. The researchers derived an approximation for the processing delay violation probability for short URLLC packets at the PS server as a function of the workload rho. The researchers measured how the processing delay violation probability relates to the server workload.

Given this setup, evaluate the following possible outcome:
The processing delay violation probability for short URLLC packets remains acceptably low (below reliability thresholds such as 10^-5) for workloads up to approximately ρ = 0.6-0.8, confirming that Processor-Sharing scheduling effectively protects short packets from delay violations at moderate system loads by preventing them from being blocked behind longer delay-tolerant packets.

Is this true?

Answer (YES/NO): NO